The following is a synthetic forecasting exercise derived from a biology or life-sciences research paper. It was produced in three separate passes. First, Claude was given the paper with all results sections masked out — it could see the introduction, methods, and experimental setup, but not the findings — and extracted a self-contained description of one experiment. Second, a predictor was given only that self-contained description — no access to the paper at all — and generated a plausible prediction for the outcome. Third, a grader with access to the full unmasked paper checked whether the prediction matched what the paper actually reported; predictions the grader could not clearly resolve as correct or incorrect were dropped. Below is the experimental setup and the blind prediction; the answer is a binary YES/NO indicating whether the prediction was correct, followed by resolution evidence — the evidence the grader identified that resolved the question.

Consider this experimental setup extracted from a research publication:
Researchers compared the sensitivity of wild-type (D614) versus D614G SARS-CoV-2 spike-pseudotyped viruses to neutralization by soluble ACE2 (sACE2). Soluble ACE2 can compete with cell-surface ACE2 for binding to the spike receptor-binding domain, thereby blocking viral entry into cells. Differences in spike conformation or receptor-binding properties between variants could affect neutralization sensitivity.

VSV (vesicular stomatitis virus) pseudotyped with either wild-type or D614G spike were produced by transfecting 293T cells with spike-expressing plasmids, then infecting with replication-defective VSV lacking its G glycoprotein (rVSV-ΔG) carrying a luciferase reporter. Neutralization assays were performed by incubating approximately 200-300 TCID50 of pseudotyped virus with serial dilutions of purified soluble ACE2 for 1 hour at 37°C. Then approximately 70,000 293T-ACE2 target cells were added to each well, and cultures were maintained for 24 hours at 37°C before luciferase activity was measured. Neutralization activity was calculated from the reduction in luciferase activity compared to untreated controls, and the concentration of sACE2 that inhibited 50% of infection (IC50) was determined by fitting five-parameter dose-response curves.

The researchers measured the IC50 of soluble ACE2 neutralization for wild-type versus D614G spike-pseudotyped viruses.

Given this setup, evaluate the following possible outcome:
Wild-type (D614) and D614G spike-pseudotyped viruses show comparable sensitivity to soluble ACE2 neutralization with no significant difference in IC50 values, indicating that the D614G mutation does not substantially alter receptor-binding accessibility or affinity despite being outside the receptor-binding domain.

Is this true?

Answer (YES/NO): NO